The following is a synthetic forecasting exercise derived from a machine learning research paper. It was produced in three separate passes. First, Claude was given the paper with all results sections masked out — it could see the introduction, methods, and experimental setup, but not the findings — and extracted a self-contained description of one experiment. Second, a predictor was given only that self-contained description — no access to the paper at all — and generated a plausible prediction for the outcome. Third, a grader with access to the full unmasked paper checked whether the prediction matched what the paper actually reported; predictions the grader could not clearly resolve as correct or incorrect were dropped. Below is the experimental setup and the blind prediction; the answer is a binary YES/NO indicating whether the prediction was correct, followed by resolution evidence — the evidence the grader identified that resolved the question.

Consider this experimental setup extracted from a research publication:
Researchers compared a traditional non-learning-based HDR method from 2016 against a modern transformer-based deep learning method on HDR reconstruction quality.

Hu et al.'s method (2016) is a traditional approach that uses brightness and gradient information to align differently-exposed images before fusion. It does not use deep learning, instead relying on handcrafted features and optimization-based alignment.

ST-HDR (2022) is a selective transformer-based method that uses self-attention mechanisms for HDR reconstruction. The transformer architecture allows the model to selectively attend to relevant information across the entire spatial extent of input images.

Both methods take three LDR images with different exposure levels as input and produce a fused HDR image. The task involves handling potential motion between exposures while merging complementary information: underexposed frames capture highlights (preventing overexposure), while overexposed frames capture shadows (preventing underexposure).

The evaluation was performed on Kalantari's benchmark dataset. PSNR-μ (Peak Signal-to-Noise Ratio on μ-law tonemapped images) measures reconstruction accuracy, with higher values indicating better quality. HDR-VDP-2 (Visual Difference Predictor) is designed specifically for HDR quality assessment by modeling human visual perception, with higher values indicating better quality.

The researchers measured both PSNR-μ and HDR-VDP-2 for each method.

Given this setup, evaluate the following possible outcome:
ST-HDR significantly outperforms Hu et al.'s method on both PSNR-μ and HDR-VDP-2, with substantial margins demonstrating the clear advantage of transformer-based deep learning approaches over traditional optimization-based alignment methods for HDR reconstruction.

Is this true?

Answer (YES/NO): YES